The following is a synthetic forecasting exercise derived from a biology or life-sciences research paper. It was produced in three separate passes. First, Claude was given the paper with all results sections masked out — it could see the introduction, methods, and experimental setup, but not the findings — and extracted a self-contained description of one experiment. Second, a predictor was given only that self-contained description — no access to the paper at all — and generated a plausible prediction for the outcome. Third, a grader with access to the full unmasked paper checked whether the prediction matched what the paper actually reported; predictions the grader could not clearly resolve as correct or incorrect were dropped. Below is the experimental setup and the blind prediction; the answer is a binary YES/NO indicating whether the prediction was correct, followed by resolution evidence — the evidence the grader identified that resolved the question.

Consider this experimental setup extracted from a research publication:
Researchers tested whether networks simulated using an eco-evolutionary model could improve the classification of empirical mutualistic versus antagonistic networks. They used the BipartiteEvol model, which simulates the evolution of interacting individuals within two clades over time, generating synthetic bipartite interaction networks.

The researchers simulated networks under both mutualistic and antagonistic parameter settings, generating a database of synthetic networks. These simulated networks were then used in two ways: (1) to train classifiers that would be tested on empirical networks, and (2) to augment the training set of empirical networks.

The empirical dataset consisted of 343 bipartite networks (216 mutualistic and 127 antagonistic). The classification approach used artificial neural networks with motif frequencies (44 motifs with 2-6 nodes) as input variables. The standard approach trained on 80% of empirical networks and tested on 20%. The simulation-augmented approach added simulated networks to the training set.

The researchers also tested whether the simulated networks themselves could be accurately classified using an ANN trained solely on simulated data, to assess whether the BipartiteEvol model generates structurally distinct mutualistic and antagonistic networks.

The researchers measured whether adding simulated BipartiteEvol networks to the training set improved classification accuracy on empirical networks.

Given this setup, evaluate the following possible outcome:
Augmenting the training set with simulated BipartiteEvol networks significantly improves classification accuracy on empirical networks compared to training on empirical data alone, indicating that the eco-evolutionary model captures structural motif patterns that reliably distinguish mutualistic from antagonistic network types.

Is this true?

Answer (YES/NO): NO